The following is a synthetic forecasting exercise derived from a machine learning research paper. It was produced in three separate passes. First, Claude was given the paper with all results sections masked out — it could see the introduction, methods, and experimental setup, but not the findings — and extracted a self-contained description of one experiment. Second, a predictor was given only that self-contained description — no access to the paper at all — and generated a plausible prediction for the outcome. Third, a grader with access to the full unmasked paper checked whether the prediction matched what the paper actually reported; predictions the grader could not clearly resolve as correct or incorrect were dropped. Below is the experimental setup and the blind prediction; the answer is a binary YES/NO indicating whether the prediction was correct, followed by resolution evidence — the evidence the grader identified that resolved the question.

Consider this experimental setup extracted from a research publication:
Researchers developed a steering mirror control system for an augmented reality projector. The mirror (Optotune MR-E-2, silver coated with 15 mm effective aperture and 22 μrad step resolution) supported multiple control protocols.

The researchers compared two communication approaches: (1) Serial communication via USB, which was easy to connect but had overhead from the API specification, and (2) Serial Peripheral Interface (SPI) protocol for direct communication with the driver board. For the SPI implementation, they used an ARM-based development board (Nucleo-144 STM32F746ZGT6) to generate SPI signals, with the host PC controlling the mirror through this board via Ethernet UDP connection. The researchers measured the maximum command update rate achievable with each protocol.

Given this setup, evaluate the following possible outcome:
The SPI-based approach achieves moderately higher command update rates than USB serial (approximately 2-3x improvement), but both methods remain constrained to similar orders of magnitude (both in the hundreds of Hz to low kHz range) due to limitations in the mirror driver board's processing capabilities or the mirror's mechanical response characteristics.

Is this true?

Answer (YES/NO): NO